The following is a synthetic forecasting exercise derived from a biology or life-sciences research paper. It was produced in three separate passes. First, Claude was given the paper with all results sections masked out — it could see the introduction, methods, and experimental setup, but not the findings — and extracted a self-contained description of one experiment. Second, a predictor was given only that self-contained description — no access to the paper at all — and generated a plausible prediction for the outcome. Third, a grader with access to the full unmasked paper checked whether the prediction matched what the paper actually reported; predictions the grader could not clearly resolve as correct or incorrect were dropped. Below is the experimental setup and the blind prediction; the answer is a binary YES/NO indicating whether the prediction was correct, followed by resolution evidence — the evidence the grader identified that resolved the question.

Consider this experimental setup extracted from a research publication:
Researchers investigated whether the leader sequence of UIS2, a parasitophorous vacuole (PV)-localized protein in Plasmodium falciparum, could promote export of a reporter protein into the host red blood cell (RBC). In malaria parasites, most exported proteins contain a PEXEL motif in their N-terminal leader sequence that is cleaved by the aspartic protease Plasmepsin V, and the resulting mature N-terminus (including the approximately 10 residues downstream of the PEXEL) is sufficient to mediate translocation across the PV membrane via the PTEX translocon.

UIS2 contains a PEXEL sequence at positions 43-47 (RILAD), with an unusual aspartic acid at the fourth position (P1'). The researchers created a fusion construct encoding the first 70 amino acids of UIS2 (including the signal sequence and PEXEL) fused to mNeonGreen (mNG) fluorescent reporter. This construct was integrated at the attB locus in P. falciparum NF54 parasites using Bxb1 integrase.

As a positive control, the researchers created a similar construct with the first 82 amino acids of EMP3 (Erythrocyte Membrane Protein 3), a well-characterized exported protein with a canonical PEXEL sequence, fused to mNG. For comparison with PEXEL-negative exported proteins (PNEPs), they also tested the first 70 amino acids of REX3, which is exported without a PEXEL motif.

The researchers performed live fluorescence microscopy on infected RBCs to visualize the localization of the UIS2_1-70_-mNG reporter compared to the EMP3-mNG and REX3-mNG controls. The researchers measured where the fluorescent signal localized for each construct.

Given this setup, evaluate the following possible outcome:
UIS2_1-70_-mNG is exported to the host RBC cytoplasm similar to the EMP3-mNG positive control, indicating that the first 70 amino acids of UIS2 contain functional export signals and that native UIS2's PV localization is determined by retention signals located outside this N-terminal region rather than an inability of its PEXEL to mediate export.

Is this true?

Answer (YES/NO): NO